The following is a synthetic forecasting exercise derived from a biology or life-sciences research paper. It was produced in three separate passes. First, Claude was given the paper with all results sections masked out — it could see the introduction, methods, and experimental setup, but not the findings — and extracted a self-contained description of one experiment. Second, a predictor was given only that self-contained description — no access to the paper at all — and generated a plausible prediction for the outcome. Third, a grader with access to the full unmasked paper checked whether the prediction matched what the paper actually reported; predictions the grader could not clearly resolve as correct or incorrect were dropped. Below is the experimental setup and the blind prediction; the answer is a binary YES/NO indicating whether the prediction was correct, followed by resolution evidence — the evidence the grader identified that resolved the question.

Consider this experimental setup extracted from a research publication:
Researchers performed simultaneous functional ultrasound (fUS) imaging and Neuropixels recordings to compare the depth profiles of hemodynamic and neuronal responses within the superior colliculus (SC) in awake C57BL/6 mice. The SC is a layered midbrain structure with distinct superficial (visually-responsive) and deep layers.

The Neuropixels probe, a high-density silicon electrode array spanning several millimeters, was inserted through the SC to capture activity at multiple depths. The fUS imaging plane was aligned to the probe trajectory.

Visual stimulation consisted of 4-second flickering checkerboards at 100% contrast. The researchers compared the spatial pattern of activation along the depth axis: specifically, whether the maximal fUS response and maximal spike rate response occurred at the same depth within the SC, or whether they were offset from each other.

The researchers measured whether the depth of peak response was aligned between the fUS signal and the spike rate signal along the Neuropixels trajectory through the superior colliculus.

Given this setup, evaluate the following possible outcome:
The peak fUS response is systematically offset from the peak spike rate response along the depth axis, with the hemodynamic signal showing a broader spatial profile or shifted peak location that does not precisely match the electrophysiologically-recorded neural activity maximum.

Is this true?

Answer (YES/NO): NO